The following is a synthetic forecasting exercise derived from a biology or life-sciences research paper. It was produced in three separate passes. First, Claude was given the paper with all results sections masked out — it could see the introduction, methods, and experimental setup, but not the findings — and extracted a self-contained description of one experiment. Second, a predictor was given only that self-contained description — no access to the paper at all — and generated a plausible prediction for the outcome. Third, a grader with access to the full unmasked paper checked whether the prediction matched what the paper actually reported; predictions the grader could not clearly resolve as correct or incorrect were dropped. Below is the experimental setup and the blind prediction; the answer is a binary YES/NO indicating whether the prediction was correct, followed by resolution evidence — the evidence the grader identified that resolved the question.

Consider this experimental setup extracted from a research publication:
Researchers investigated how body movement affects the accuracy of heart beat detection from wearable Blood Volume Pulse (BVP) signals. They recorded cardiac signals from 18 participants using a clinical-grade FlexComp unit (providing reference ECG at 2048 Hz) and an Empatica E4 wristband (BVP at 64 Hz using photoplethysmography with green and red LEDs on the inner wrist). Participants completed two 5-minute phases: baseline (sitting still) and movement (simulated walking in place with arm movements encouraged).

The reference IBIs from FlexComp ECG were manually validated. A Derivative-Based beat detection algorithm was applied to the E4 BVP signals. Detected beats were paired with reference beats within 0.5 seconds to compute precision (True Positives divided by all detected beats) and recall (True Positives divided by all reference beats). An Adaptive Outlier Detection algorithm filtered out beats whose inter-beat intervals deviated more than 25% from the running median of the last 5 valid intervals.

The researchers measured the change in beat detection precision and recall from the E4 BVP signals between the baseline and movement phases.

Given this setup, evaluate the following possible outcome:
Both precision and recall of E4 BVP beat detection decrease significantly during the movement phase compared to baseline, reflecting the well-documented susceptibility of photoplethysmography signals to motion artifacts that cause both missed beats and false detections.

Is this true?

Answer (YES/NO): NO